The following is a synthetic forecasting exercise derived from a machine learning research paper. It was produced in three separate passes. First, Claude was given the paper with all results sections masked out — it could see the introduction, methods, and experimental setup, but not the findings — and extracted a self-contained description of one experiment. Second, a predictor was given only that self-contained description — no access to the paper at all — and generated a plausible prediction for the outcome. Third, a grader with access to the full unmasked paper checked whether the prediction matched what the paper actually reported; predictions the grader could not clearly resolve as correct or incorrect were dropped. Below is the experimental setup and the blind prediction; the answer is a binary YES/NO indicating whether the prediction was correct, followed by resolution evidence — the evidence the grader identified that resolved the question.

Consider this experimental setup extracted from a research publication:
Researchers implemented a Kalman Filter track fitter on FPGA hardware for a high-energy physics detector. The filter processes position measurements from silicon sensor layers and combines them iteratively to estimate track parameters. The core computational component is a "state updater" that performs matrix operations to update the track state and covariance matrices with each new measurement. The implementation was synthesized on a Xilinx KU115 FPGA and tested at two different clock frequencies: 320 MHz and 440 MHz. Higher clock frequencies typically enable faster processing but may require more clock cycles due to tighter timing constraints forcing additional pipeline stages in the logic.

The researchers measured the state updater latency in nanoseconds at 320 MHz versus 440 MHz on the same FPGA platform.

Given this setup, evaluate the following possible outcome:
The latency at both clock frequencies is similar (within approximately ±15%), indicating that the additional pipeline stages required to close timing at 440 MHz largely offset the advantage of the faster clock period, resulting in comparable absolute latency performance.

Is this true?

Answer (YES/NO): YES